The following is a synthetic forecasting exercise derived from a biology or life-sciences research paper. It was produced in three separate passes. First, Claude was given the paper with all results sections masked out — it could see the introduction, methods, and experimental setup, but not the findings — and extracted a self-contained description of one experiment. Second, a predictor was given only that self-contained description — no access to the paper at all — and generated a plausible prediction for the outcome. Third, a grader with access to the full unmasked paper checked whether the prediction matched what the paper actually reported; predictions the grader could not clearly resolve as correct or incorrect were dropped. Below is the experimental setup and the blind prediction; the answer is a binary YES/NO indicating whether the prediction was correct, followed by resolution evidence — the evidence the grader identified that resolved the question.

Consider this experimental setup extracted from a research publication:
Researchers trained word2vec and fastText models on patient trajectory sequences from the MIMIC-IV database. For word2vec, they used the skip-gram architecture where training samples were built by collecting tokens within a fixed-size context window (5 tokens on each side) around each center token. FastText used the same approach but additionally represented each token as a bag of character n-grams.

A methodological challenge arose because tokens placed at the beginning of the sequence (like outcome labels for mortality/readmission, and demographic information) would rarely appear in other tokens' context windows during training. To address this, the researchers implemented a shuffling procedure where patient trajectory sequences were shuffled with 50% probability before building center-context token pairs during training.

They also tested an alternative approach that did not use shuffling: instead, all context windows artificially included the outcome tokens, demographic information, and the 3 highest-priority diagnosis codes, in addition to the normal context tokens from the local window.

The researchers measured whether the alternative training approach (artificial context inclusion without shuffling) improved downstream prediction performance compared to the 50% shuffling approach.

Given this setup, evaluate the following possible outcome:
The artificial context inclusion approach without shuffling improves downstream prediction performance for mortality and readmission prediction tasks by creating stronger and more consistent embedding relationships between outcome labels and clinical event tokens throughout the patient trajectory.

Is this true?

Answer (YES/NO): NO